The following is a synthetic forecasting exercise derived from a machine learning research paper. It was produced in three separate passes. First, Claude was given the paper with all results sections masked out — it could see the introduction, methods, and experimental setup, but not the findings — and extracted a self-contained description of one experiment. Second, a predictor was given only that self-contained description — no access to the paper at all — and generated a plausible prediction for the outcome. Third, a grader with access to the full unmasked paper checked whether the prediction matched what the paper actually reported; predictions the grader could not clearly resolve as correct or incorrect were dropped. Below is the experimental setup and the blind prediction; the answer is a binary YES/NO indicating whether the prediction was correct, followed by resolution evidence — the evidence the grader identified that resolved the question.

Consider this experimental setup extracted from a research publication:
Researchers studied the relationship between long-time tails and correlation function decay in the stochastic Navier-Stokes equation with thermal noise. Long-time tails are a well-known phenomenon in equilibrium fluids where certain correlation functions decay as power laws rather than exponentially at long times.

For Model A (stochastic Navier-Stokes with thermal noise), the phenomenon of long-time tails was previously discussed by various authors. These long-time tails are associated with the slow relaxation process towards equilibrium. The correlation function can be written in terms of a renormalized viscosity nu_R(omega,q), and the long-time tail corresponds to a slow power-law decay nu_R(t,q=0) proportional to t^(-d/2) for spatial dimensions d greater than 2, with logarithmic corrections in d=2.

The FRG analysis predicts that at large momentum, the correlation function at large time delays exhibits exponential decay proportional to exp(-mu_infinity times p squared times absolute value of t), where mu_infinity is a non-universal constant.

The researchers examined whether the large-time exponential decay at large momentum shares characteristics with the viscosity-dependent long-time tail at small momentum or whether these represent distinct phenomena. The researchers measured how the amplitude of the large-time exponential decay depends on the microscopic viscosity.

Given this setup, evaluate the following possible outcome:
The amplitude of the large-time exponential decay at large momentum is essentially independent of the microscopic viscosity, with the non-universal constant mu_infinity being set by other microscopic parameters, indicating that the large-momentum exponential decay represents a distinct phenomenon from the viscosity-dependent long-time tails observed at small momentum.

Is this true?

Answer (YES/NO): YES